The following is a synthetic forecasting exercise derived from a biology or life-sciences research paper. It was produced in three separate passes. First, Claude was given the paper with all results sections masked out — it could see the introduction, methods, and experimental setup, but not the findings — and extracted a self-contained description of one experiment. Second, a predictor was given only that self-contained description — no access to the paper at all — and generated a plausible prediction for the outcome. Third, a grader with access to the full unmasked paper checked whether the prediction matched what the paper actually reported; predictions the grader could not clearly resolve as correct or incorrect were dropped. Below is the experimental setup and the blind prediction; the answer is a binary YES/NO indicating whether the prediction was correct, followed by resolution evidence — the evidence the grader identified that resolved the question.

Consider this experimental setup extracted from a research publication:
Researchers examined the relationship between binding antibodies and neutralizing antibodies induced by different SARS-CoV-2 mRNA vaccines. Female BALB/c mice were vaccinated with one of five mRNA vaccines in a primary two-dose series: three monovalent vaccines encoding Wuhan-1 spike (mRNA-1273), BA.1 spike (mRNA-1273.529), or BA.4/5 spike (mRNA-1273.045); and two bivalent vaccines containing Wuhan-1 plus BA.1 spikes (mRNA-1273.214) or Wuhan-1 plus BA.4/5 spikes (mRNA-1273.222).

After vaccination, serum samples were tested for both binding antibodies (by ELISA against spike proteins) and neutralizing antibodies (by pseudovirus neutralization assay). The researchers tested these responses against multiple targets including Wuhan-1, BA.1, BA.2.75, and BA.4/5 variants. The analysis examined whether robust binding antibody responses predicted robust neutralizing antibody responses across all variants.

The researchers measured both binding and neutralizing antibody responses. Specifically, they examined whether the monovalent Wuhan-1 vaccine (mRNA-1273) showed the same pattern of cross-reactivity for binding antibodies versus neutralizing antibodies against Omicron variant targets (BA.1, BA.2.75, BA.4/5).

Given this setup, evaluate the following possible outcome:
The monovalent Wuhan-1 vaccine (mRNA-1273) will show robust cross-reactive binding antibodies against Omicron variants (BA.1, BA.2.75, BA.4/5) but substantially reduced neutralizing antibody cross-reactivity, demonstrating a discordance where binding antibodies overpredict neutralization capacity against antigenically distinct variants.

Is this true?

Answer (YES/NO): YES